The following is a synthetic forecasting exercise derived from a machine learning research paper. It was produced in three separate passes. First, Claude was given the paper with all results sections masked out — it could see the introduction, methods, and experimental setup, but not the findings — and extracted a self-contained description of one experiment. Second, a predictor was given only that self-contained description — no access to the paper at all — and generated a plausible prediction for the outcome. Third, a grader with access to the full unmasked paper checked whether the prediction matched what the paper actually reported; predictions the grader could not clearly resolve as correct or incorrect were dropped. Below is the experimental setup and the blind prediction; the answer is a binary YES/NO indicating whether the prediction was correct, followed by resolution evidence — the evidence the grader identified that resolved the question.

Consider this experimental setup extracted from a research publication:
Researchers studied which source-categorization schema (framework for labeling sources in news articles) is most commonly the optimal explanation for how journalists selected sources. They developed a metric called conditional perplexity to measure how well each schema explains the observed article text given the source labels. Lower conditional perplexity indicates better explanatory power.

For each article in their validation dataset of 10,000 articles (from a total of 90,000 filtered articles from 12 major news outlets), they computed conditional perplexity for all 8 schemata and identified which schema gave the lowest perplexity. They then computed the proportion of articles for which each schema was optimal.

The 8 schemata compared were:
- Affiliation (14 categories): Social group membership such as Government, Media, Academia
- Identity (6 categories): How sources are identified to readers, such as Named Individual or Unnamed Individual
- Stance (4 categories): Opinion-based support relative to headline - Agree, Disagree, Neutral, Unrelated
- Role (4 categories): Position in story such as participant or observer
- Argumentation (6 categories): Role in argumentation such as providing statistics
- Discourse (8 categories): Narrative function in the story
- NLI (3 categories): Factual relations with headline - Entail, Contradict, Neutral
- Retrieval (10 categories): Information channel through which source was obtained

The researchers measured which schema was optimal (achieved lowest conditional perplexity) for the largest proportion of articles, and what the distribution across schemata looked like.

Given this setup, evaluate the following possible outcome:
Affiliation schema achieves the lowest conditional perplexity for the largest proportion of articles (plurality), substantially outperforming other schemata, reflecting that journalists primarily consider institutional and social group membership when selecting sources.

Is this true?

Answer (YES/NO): YES